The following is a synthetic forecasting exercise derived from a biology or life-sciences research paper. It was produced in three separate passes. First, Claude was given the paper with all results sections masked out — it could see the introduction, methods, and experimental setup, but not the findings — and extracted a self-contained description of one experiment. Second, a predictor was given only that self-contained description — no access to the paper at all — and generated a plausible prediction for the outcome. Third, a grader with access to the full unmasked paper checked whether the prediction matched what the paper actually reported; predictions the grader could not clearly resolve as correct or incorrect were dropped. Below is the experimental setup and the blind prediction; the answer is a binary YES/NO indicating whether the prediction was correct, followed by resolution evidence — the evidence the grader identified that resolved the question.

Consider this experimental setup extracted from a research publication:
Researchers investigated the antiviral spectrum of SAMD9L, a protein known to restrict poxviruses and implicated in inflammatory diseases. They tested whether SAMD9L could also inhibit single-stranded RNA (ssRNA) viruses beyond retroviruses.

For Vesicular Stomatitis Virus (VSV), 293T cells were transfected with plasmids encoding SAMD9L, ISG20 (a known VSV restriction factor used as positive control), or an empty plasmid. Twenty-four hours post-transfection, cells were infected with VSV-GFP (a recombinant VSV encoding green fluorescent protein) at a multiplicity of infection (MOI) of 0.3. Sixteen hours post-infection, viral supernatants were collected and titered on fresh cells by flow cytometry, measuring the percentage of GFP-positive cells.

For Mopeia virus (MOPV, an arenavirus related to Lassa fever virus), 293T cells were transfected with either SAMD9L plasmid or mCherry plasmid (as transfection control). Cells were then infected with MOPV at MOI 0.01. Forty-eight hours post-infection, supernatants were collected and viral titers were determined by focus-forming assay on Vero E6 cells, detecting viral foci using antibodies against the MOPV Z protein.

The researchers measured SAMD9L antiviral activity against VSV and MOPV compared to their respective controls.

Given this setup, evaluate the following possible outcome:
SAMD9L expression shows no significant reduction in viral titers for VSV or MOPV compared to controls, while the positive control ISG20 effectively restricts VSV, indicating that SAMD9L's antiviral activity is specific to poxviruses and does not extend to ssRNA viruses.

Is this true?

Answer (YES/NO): NO